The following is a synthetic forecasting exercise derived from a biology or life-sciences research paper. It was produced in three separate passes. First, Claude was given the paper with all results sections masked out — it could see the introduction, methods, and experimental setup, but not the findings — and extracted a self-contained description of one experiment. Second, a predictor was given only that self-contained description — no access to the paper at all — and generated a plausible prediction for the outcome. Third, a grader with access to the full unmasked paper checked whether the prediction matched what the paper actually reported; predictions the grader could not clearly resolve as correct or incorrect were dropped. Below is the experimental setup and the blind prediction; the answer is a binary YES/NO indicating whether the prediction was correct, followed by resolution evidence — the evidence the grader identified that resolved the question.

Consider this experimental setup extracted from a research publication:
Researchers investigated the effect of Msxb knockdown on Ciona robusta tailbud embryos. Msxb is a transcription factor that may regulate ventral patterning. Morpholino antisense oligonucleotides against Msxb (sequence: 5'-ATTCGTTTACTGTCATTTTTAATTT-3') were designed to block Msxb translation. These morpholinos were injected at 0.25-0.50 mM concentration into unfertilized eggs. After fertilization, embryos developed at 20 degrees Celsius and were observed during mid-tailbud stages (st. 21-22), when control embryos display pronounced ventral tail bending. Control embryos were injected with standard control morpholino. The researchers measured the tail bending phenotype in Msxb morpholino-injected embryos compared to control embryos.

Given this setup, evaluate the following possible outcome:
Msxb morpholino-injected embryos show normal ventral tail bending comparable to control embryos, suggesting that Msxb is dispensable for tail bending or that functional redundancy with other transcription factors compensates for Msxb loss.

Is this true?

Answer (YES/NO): YES